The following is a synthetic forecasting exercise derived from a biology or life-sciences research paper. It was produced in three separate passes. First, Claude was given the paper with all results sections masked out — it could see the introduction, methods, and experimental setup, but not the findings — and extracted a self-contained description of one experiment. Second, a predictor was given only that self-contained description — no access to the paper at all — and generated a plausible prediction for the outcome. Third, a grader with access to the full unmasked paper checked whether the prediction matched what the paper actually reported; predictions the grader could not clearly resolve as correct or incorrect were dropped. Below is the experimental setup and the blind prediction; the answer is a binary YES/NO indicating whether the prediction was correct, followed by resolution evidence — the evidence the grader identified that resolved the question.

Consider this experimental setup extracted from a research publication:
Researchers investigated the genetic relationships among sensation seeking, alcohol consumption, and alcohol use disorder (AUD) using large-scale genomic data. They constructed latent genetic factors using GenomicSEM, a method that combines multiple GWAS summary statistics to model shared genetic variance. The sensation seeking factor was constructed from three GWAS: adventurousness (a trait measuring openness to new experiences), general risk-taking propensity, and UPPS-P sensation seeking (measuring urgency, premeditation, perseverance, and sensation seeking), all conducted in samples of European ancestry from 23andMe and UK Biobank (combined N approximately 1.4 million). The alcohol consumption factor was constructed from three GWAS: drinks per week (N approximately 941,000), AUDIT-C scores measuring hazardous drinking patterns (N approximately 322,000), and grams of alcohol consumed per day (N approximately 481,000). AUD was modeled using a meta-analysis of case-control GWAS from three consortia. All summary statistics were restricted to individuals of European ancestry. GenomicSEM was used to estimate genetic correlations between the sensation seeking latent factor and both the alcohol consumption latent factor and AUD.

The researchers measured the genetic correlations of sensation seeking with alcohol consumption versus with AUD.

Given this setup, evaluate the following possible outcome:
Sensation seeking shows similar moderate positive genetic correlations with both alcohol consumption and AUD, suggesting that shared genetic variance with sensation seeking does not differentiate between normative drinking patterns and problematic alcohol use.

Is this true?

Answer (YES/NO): NO